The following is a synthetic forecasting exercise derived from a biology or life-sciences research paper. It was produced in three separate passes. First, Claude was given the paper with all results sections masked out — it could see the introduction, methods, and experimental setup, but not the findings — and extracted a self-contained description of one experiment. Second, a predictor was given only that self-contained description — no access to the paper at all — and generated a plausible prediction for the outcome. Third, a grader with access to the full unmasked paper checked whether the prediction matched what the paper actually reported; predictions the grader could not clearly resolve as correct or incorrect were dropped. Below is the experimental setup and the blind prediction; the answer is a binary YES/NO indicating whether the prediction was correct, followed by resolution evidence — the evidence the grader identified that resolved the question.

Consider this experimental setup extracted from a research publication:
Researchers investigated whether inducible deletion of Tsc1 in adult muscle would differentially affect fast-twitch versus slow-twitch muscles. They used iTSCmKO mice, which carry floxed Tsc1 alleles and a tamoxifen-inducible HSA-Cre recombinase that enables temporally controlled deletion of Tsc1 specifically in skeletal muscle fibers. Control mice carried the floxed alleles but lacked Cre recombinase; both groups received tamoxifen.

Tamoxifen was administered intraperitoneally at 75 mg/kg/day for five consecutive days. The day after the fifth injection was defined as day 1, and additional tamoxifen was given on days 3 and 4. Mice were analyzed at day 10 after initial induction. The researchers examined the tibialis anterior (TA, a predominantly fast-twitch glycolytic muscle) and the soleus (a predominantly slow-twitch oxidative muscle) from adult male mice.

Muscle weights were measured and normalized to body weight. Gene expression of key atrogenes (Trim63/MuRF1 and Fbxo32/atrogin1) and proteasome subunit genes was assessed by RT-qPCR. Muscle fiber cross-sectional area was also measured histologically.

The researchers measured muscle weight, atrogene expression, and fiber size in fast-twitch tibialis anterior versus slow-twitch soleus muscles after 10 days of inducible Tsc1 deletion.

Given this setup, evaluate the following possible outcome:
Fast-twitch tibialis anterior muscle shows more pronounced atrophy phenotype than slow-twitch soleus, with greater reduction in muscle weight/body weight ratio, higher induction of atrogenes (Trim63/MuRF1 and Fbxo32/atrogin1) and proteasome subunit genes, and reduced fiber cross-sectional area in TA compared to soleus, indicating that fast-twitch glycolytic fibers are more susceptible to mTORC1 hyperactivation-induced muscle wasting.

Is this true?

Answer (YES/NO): YES